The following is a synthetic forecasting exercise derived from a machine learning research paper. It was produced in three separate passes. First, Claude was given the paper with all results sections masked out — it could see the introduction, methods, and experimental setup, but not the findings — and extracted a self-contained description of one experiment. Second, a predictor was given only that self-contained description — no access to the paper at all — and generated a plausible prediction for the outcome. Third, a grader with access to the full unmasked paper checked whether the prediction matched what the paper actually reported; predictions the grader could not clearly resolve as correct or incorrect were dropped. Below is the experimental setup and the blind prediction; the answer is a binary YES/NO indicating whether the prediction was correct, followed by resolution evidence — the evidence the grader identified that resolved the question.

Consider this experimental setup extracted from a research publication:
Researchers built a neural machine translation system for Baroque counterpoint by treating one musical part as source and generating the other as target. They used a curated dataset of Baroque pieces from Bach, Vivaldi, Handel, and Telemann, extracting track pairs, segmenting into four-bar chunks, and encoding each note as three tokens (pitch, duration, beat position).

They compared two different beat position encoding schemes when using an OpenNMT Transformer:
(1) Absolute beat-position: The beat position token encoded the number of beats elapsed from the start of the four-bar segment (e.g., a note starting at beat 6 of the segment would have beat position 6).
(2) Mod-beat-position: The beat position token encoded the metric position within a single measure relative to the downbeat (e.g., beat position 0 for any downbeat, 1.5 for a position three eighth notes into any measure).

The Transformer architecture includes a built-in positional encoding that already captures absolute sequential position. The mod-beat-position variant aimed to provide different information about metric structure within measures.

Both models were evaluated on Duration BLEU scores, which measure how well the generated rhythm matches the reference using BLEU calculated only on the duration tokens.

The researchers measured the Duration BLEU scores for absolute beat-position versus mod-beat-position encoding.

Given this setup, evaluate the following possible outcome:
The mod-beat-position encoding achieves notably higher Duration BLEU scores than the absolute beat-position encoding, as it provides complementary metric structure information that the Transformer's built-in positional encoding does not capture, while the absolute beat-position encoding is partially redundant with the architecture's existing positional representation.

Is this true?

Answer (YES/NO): NO